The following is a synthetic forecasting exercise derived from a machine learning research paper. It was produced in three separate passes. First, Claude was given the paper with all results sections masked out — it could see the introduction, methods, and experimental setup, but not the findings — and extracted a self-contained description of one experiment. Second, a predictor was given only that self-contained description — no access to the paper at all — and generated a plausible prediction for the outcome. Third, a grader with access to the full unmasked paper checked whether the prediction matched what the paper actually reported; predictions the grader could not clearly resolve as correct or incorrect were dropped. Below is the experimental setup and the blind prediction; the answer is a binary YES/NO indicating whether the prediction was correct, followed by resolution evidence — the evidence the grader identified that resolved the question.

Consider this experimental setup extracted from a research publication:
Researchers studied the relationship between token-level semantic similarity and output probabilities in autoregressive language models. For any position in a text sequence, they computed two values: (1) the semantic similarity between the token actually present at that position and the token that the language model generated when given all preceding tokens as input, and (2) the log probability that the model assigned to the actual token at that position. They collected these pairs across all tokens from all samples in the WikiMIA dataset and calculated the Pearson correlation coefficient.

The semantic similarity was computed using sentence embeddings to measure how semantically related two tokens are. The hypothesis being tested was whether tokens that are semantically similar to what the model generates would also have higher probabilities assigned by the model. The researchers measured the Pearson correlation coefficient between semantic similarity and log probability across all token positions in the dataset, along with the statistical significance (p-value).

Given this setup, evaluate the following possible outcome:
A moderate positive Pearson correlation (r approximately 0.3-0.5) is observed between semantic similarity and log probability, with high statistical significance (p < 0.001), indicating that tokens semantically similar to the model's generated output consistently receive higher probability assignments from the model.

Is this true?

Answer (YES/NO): NO